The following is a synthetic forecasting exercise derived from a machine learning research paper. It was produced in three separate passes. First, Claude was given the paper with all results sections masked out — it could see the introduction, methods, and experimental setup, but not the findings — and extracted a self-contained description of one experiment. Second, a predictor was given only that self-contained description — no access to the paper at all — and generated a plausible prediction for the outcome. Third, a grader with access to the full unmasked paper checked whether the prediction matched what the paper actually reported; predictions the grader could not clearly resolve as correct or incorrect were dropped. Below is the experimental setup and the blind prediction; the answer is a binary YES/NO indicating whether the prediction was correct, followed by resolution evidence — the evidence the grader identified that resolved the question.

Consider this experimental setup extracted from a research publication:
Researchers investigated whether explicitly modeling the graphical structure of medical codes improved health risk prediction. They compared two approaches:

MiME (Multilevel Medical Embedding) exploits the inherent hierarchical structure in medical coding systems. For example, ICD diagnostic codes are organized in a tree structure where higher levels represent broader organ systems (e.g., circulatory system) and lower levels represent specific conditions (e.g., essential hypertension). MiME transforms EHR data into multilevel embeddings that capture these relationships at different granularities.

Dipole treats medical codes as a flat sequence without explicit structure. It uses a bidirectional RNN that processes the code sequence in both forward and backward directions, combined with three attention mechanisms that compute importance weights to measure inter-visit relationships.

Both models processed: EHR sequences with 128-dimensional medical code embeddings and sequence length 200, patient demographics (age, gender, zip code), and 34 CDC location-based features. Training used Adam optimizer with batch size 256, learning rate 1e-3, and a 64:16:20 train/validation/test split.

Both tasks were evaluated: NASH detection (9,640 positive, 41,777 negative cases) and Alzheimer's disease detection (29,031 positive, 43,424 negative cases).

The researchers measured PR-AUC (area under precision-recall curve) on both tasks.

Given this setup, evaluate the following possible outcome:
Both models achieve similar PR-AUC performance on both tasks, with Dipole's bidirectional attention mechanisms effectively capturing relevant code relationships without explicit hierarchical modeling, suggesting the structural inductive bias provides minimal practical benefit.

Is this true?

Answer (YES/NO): NO